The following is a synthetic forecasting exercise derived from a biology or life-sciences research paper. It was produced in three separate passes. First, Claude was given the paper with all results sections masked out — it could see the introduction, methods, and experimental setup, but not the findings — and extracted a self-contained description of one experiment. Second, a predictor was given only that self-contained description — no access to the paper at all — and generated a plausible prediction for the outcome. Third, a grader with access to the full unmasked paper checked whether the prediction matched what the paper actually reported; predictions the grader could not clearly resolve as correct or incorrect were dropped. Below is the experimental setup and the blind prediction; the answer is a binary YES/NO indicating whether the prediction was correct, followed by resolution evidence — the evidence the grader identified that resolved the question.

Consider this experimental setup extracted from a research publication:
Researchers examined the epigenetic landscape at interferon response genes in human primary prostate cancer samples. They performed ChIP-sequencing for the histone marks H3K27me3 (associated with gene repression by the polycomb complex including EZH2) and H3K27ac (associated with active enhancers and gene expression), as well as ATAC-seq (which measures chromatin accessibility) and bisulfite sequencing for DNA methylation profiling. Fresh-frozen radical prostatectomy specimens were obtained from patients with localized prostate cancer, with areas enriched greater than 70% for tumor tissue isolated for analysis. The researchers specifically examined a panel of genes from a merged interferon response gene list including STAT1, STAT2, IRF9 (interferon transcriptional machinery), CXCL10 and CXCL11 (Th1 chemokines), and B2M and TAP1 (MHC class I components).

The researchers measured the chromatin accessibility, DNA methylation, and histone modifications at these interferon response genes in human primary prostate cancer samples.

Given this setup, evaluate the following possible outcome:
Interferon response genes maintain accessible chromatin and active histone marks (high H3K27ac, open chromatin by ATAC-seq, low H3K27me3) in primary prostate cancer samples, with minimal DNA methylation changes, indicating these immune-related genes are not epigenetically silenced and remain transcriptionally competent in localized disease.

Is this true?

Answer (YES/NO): YES